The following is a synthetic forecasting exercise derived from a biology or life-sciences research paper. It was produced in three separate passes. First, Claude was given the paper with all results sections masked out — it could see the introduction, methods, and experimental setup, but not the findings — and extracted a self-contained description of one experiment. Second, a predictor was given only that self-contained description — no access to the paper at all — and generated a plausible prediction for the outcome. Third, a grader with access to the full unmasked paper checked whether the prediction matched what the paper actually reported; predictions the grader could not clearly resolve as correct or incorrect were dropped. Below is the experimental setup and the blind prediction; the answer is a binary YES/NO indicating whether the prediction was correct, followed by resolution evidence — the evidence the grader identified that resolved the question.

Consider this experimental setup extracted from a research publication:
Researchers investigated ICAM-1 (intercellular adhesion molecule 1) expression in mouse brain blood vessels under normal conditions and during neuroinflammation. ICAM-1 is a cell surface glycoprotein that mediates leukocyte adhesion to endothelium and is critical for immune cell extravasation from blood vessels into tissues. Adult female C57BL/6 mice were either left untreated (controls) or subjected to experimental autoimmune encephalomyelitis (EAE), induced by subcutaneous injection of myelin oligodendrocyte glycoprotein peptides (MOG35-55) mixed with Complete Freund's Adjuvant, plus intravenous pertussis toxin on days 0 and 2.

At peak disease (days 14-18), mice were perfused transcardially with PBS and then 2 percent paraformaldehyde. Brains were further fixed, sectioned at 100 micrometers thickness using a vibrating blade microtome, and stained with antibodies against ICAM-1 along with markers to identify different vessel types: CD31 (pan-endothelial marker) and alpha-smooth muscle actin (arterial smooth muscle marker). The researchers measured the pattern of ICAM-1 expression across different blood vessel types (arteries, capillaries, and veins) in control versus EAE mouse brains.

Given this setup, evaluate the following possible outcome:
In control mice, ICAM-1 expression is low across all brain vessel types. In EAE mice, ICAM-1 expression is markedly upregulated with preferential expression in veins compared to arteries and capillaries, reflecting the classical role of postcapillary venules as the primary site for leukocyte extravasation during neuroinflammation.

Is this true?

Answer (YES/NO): NO